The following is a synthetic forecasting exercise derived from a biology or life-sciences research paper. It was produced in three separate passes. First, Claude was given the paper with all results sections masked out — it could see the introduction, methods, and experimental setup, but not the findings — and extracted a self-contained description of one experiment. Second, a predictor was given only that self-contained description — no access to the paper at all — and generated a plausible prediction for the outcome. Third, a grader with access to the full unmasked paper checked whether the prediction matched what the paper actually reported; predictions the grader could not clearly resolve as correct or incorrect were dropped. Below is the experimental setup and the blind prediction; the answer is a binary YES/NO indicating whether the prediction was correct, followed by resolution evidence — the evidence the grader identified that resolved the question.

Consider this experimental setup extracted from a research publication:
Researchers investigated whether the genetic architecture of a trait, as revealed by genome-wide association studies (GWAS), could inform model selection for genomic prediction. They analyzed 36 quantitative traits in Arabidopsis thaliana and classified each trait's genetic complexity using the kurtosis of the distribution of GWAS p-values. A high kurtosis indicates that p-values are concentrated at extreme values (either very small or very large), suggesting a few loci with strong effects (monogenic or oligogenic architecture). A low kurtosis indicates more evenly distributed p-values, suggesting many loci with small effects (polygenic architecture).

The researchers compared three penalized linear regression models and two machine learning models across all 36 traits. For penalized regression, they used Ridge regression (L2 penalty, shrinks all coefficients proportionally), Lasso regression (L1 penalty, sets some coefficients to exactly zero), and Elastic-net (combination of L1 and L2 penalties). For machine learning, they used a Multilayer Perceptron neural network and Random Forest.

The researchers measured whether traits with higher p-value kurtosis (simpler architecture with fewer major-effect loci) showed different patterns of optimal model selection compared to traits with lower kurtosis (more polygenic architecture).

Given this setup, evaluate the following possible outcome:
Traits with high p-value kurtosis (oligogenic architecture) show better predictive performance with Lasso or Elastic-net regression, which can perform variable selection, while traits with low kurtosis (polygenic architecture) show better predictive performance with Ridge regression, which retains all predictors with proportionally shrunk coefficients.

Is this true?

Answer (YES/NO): YES